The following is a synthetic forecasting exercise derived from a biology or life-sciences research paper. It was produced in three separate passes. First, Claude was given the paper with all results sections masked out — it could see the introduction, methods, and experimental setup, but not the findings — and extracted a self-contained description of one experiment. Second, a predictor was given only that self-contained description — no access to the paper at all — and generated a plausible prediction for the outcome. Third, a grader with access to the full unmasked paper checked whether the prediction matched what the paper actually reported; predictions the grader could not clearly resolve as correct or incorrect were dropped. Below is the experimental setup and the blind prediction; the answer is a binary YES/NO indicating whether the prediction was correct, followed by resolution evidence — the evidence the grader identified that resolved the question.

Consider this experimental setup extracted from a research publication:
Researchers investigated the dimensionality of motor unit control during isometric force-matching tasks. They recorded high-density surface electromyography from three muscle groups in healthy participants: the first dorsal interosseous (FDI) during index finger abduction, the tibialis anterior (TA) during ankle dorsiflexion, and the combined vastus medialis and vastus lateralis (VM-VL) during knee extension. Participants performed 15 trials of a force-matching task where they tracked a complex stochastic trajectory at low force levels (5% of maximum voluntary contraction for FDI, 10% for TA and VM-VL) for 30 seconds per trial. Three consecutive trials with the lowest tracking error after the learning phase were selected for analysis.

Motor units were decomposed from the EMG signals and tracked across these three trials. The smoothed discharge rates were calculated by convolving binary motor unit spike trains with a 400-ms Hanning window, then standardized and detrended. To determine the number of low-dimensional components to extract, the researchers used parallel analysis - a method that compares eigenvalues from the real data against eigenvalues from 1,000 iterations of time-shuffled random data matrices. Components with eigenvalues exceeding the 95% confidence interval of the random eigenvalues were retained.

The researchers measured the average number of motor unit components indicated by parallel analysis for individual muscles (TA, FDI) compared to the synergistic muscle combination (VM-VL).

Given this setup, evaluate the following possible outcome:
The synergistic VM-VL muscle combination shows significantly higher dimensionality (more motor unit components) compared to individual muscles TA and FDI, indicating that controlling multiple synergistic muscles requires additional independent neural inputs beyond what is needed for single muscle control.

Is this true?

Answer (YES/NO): NO